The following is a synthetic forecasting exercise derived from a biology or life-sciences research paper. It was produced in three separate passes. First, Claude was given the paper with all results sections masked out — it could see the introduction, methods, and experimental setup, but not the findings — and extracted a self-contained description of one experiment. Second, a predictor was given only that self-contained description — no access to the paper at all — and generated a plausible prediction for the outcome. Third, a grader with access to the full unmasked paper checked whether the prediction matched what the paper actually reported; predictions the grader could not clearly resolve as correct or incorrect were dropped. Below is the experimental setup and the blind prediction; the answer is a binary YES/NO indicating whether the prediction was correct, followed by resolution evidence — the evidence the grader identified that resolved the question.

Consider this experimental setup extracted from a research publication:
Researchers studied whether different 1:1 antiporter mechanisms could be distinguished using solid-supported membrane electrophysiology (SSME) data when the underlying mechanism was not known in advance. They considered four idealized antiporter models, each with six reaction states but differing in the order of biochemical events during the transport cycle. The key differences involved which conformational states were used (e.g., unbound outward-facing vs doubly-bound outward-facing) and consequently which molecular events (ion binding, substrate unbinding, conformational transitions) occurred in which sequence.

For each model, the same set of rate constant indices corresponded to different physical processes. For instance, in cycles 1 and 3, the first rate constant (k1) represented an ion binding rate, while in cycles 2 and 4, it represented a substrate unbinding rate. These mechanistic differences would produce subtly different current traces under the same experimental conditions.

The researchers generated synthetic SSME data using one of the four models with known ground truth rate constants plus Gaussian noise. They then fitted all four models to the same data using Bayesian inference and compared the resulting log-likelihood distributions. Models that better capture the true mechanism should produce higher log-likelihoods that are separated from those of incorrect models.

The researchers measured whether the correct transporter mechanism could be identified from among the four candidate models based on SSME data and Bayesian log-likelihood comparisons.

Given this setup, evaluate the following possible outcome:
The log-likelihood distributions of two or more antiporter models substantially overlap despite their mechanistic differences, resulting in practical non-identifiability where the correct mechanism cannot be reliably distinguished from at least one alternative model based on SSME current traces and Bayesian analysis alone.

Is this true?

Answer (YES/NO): NO